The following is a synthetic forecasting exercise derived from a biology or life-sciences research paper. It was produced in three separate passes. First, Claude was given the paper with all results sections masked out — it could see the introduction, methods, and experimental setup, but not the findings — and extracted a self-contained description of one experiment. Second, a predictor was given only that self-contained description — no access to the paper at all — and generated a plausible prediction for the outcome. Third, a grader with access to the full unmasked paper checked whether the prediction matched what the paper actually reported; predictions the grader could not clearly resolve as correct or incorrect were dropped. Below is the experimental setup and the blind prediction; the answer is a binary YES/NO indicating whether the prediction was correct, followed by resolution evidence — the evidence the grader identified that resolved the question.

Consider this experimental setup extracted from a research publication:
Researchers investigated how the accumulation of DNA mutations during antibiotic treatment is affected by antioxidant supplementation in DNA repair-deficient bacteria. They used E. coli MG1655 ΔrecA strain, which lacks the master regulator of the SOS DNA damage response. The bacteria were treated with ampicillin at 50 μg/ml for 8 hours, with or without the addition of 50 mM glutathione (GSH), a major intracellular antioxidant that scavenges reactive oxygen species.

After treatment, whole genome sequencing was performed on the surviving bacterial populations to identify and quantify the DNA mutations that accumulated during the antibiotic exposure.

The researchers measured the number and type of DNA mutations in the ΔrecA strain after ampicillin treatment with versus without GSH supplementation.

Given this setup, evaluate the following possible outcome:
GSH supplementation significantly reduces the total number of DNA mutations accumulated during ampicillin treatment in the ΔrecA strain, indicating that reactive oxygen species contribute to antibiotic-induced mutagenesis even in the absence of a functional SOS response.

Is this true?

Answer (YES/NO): YES